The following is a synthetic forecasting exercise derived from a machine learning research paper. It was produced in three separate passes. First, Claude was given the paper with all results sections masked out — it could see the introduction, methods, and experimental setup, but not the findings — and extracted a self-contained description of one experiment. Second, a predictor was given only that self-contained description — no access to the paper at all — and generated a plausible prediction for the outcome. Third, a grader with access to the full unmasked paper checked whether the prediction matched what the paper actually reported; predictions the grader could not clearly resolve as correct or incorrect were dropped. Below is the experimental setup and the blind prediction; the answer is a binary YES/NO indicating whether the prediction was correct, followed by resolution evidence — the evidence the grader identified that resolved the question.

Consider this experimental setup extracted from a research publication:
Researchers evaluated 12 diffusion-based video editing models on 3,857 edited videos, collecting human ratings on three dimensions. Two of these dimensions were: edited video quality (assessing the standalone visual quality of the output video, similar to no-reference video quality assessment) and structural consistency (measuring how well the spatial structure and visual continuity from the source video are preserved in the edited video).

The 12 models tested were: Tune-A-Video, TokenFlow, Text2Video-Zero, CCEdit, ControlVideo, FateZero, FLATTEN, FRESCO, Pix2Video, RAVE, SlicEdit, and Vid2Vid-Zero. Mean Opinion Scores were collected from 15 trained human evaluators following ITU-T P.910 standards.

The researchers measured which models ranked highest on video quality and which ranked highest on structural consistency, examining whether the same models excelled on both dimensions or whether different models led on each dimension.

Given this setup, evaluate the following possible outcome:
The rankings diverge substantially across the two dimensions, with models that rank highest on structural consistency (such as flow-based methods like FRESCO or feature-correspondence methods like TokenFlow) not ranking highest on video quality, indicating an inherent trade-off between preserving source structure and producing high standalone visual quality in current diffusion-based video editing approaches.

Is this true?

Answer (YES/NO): NO